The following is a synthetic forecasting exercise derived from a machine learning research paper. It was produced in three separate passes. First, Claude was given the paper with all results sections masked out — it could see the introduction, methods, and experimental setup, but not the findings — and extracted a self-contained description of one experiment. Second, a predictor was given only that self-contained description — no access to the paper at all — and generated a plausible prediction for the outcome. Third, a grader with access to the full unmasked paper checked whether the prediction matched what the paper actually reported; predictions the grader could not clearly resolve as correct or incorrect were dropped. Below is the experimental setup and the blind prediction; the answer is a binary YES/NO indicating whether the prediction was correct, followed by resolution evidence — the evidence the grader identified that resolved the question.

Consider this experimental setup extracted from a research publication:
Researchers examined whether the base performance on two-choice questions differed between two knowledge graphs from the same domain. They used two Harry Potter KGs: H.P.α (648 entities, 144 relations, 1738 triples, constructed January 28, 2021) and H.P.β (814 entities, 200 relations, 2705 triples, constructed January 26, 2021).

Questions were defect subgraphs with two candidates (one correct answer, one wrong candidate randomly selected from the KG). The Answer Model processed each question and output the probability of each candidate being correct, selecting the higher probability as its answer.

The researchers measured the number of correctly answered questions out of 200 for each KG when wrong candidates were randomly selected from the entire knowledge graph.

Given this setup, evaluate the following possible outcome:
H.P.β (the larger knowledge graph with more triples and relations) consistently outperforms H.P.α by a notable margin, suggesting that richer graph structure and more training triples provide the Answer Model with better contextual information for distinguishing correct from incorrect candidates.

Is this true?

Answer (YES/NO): YES